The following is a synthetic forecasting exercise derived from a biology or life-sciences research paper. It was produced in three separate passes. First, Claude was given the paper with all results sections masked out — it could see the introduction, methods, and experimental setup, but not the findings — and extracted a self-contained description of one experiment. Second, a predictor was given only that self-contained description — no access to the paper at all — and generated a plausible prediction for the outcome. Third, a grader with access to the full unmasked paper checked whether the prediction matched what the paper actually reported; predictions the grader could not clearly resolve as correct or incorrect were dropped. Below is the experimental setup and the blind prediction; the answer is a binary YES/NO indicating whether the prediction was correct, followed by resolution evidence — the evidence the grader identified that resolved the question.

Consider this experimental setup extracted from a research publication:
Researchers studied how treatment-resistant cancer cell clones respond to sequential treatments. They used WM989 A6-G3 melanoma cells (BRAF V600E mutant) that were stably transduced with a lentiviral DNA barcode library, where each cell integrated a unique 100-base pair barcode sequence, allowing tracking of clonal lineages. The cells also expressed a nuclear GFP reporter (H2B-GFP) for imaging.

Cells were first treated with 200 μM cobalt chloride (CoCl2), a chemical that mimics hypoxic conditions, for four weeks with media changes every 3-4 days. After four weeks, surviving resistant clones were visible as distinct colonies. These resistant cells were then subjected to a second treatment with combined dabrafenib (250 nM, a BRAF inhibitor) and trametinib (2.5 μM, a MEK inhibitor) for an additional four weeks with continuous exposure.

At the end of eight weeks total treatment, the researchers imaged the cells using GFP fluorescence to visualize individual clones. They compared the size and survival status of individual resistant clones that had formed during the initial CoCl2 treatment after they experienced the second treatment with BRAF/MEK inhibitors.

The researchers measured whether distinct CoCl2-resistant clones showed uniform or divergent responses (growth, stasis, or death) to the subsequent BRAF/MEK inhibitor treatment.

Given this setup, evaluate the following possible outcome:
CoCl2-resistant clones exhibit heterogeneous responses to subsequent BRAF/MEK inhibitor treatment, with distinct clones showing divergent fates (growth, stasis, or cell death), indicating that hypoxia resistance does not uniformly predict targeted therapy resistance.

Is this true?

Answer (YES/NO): YES